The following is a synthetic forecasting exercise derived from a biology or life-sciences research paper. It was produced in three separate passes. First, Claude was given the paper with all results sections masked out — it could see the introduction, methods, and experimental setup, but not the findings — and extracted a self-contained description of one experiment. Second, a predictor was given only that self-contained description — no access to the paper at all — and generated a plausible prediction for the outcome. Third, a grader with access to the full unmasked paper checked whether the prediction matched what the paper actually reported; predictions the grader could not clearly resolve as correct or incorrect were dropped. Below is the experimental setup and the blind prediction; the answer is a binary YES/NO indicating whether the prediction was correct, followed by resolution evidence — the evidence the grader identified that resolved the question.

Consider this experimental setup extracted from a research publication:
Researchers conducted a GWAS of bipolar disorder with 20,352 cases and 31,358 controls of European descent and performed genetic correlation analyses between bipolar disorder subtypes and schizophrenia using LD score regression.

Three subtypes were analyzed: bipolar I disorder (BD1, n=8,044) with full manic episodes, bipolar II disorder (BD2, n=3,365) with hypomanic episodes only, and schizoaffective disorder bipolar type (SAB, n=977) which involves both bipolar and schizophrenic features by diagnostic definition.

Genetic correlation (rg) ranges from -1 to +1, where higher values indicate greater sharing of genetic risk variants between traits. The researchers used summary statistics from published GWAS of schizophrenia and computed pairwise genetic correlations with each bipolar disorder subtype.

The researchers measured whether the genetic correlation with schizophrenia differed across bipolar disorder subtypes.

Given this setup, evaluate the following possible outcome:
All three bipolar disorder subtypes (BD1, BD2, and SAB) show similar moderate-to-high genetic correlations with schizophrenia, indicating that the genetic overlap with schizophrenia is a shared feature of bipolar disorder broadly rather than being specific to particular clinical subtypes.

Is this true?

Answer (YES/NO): NO